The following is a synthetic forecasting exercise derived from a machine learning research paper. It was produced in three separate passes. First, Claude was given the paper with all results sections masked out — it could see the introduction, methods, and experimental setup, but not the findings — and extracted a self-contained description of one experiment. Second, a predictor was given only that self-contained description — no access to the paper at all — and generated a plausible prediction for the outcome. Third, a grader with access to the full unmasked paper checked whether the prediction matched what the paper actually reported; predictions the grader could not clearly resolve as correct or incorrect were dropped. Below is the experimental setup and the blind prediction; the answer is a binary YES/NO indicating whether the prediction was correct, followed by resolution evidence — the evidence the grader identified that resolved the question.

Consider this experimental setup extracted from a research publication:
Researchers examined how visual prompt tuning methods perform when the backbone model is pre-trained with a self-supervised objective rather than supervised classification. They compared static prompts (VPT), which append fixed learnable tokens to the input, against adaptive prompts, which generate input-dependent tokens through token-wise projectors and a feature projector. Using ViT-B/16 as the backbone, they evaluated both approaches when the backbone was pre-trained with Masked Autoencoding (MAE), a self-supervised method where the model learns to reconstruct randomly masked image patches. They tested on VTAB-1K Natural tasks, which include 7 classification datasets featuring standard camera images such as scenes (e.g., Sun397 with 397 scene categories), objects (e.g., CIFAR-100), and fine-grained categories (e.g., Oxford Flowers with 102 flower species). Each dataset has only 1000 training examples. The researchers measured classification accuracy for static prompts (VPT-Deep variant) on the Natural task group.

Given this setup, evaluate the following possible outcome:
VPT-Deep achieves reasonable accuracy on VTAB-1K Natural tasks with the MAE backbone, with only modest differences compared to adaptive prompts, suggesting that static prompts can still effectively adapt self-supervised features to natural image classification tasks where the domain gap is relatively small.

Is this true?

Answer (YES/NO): NO